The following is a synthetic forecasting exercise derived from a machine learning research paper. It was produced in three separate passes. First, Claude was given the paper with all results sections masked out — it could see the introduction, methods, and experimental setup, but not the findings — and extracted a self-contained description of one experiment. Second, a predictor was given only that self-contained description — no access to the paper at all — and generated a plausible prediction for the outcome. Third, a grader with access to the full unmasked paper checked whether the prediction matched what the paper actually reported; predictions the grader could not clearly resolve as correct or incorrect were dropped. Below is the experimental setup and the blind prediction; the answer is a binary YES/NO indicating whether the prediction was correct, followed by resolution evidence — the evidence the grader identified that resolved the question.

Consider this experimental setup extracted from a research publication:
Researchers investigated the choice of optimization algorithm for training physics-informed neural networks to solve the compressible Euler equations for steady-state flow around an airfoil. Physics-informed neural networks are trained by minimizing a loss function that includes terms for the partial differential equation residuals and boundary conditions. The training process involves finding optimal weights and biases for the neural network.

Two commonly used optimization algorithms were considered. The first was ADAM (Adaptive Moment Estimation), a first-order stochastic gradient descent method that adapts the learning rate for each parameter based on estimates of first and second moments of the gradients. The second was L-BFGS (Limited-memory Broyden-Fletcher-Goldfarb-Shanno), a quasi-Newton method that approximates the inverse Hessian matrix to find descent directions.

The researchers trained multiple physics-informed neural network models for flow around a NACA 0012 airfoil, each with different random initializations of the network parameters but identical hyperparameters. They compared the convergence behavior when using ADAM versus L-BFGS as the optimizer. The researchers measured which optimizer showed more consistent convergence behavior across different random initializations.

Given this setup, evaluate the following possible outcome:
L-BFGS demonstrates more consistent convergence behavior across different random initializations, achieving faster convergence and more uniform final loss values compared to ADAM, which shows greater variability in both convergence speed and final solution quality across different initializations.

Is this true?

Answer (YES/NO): NO